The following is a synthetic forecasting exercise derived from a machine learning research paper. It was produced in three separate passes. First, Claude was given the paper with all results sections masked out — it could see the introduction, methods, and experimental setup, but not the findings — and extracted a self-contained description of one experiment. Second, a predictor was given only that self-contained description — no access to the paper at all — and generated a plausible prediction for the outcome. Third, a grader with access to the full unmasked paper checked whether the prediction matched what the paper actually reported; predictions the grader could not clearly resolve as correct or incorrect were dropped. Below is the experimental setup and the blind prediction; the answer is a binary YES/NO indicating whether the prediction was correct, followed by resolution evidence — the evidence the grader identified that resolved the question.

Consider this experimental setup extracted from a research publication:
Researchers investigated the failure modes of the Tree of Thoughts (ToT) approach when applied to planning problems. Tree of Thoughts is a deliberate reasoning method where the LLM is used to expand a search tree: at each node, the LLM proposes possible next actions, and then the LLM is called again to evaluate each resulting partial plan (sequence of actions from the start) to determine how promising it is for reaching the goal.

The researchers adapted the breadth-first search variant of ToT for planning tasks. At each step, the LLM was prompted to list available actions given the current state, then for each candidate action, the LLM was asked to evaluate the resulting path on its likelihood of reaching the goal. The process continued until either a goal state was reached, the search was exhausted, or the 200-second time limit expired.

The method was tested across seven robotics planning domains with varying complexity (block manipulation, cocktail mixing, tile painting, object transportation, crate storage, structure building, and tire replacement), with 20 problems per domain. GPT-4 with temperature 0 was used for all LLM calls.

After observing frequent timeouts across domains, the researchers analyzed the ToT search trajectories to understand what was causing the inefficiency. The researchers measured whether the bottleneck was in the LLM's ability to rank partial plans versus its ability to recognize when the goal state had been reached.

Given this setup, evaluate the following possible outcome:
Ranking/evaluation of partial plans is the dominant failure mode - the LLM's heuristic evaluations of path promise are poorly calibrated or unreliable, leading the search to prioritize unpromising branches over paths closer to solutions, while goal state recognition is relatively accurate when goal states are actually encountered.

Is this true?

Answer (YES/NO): NO